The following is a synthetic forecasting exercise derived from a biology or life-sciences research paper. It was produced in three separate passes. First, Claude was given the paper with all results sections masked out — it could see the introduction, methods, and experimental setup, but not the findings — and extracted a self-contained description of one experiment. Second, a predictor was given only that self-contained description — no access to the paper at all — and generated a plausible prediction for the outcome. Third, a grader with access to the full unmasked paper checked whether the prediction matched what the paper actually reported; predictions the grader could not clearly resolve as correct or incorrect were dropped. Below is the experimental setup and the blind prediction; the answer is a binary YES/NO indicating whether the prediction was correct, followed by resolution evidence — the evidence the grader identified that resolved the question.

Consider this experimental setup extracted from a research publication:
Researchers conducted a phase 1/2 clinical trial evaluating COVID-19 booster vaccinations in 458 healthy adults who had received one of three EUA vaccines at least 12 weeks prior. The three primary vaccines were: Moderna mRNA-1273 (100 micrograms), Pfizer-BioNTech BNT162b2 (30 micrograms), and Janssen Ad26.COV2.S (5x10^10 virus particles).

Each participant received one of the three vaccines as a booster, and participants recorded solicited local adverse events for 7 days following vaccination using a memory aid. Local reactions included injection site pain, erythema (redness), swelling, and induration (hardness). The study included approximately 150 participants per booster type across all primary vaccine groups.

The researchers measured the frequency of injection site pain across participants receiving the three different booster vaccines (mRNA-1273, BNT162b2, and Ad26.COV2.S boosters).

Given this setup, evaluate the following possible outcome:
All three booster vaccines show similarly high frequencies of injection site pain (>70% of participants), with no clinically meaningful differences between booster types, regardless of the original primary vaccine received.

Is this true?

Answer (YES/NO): YES